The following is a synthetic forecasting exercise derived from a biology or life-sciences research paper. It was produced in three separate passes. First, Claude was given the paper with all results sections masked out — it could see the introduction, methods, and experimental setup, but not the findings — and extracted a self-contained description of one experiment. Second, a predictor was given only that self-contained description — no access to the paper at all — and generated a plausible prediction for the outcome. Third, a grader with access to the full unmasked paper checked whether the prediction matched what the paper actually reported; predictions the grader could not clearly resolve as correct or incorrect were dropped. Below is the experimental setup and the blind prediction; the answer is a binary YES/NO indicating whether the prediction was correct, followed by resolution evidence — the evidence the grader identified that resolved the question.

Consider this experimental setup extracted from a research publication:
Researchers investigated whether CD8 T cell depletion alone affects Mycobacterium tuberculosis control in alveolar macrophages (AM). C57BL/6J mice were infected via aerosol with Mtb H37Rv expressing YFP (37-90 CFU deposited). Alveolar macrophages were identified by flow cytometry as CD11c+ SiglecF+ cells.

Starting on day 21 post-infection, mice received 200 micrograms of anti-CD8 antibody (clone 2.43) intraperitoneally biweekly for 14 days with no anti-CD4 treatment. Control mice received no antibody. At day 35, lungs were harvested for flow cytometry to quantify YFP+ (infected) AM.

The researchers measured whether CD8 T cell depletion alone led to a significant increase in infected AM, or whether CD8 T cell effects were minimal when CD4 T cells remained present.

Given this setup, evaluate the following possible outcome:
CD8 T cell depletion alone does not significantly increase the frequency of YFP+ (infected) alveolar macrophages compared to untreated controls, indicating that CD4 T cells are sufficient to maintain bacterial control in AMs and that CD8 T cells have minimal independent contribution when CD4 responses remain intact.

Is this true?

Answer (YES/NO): YES